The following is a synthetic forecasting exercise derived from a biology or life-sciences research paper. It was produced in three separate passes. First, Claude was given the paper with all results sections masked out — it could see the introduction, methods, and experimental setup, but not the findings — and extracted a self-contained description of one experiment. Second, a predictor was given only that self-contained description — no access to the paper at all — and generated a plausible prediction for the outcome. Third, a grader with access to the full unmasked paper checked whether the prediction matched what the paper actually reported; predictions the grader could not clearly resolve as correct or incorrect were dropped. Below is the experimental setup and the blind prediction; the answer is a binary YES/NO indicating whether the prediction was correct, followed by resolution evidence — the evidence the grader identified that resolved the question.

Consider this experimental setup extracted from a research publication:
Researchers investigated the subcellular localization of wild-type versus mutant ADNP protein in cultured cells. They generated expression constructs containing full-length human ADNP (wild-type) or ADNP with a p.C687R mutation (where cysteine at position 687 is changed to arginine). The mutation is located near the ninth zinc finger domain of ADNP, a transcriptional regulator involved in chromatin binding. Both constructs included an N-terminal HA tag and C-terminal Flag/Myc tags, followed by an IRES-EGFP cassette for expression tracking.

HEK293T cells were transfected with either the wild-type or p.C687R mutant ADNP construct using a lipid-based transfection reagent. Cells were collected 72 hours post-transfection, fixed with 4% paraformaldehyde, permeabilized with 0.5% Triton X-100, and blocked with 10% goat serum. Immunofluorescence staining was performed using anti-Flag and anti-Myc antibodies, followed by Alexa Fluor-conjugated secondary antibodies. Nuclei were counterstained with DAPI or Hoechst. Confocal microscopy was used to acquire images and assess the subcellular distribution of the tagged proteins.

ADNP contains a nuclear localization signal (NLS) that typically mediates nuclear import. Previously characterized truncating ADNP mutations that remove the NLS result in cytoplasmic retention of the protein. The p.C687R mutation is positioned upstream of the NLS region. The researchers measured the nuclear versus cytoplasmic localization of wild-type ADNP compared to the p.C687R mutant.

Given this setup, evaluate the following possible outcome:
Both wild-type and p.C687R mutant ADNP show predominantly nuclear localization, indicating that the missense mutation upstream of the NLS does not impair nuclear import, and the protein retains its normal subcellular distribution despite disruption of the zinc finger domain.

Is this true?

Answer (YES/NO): NO